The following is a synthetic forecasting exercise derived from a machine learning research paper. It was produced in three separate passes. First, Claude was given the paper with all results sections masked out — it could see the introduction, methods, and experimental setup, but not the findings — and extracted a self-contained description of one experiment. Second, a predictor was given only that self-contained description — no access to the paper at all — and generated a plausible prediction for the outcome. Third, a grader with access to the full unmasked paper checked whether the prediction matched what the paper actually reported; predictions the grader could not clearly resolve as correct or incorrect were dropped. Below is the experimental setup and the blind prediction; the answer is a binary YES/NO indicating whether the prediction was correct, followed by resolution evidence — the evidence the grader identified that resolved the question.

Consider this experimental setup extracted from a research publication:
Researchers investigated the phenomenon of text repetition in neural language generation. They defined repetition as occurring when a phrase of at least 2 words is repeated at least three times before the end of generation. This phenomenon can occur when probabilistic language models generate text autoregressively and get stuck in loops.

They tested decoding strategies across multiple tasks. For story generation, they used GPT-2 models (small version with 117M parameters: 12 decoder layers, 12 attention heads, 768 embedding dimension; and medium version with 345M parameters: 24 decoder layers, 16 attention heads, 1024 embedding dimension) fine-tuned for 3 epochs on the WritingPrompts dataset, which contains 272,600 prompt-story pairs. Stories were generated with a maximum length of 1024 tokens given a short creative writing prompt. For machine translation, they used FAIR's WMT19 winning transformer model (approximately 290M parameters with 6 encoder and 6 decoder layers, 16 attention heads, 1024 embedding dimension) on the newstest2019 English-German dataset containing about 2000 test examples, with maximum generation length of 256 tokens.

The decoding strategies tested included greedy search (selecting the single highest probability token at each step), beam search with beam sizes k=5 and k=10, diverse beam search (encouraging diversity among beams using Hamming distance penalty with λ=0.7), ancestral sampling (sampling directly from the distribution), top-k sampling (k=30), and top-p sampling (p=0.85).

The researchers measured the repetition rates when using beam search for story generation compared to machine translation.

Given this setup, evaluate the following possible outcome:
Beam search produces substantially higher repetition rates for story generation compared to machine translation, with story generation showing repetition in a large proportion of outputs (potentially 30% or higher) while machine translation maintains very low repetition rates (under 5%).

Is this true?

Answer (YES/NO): YES